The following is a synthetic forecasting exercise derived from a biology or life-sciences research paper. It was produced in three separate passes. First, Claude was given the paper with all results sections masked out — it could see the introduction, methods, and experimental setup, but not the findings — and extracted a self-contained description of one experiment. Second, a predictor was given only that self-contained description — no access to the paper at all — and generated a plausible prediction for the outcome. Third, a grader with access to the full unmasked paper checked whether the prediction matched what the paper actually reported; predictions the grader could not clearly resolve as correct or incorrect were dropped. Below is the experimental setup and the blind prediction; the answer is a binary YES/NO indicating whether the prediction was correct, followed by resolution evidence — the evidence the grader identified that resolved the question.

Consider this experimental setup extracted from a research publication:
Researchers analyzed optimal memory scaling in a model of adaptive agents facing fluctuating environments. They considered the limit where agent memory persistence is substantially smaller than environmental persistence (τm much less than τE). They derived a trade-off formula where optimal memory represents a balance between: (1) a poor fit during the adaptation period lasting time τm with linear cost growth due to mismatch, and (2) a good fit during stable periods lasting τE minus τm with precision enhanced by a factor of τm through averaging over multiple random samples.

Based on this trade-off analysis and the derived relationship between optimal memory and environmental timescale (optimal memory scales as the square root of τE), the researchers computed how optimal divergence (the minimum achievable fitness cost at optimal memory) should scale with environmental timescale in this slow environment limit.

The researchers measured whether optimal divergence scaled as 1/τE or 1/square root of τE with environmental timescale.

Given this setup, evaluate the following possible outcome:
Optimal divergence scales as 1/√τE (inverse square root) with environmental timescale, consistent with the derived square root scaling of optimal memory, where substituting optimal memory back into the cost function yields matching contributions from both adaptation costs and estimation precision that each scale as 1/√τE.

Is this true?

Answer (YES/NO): YES